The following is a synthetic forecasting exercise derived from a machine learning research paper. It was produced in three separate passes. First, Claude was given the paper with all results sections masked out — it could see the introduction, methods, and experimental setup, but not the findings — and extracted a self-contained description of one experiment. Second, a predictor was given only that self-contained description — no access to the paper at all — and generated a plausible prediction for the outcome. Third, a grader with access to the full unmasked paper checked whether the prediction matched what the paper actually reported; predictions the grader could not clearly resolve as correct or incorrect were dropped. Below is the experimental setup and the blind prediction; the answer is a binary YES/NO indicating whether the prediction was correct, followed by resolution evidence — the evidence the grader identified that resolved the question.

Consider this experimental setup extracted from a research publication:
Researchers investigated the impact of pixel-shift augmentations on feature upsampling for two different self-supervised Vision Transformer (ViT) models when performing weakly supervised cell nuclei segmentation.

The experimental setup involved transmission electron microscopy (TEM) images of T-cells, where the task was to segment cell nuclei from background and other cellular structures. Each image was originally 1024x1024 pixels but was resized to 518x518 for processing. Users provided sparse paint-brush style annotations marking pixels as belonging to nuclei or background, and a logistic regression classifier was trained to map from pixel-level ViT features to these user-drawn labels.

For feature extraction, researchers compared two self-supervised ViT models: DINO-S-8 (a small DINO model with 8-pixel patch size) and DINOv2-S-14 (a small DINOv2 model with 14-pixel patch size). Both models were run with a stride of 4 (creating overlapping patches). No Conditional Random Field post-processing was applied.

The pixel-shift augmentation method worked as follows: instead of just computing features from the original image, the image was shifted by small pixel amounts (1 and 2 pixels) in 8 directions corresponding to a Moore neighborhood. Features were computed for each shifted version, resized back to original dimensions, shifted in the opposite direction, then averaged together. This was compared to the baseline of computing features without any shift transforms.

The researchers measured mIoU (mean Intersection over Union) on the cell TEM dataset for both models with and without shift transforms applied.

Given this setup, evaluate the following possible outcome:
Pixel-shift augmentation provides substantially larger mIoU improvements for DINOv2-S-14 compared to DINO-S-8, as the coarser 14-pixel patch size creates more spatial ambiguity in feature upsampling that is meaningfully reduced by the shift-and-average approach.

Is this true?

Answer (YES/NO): NO